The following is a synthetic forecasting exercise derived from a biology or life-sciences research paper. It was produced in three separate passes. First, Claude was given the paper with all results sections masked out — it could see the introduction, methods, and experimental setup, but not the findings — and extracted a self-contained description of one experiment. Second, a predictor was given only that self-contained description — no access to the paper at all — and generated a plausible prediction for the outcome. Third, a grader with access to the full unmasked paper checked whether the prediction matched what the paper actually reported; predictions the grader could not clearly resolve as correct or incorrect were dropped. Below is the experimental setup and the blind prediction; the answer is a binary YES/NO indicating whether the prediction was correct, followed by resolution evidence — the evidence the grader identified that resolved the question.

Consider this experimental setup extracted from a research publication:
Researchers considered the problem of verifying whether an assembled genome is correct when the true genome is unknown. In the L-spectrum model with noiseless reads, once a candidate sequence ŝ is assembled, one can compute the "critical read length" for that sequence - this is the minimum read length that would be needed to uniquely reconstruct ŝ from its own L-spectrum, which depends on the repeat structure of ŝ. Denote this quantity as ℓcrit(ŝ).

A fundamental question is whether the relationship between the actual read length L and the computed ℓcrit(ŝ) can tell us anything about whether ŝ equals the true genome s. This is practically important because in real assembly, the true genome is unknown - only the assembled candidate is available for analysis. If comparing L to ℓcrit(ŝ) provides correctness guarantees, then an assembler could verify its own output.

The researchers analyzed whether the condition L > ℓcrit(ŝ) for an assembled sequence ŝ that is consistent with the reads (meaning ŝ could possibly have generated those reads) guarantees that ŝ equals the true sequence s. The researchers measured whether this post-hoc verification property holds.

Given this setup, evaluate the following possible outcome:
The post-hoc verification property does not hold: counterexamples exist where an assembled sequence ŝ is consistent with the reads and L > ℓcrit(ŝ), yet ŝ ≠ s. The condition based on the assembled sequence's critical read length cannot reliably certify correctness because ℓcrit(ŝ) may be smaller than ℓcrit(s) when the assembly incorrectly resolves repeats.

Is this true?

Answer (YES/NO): NO